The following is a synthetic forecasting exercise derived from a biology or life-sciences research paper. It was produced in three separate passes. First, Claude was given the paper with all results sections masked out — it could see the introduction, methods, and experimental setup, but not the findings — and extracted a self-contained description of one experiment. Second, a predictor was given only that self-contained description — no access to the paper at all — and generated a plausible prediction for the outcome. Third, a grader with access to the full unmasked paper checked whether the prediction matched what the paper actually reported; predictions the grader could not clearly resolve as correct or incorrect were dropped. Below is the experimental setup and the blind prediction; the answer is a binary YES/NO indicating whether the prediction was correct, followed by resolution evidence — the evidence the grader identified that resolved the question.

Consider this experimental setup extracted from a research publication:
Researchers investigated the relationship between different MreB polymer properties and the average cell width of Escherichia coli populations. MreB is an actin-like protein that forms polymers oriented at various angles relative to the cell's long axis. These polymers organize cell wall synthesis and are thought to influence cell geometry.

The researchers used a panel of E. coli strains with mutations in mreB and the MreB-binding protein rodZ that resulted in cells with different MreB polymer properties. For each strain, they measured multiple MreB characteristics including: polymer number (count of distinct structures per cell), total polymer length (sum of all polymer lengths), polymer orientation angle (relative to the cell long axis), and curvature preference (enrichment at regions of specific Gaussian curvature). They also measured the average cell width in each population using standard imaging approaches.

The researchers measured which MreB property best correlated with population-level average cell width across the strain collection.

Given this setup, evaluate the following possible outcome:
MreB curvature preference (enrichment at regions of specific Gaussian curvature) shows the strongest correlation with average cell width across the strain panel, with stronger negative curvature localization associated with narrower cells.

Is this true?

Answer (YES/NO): NO